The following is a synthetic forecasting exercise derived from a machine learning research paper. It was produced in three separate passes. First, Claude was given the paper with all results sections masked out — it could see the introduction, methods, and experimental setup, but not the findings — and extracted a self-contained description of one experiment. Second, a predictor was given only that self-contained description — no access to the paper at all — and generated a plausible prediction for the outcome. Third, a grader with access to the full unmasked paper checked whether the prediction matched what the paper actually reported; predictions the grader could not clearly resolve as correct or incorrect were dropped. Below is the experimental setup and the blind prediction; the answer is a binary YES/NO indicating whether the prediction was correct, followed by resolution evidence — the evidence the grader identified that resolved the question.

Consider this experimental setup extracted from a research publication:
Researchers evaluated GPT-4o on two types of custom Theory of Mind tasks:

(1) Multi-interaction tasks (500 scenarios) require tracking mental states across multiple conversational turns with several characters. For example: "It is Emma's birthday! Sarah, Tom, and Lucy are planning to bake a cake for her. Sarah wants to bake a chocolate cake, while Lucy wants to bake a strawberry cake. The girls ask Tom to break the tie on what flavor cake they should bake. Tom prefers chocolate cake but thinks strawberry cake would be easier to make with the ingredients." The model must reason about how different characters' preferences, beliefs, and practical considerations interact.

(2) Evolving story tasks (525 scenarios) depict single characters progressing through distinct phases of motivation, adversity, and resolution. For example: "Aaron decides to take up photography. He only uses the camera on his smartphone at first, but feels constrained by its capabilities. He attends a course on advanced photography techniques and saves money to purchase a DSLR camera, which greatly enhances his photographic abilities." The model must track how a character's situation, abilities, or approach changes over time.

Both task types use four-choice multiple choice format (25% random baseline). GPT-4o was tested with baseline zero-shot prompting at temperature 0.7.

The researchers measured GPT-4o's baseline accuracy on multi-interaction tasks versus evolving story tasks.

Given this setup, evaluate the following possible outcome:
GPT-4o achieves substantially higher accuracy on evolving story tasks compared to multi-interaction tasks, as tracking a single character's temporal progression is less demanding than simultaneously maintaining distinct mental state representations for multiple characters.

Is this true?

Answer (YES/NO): YES